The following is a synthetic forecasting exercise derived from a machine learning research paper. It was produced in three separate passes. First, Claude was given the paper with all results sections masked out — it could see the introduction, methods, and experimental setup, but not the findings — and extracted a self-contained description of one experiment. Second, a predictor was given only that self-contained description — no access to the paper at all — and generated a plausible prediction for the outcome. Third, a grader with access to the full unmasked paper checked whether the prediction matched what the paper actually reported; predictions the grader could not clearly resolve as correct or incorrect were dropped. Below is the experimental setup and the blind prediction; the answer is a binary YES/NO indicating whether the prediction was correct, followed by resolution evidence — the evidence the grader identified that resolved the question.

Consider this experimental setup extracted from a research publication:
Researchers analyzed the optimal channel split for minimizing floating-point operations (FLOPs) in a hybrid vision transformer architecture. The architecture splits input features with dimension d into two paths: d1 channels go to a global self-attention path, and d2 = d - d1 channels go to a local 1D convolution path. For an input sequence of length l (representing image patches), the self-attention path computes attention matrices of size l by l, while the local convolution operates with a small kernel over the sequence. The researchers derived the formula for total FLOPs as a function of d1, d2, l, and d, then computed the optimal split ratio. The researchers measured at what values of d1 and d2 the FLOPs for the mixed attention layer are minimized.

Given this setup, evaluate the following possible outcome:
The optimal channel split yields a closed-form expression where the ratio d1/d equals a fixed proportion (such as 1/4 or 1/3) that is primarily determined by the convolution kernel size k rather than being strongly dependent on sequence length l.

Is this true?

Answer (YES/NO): NO